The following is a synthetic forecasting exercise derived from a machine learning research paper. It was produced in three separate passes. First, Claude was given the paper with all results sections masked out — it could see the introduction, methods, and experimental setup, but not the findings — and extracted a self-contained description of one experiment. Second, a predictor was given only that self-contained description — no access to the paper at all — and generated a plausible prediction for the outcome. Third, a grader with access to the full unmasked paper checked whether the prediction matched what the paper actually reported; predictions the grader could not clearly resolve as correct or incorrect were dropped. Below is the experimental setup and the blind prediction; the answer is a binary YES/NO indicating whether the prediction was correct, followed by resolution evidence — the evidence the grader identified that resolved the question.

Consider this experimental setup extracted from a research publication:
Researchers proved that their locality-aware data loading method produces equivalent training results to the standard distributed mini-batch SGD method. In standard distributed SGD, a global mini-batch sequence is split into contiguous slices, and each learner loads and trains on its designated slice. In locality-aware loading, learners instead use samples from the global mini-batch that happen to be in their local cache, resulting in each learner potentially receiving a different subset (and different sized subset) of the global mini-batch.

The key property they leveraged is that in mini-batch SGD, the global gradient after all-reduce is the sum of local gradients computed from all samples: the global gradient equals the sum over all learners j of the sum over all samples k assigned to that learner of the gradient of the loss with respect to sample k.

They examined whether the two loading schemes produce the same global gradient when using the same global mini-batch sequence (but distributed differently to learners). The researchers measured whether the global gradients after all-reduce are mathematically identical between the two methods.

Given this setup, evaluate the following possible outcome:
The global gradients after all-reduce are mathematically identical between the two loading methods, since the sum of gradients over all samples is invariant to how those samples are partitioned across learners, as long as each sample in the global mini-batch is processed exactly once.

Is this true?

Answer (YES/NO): YES